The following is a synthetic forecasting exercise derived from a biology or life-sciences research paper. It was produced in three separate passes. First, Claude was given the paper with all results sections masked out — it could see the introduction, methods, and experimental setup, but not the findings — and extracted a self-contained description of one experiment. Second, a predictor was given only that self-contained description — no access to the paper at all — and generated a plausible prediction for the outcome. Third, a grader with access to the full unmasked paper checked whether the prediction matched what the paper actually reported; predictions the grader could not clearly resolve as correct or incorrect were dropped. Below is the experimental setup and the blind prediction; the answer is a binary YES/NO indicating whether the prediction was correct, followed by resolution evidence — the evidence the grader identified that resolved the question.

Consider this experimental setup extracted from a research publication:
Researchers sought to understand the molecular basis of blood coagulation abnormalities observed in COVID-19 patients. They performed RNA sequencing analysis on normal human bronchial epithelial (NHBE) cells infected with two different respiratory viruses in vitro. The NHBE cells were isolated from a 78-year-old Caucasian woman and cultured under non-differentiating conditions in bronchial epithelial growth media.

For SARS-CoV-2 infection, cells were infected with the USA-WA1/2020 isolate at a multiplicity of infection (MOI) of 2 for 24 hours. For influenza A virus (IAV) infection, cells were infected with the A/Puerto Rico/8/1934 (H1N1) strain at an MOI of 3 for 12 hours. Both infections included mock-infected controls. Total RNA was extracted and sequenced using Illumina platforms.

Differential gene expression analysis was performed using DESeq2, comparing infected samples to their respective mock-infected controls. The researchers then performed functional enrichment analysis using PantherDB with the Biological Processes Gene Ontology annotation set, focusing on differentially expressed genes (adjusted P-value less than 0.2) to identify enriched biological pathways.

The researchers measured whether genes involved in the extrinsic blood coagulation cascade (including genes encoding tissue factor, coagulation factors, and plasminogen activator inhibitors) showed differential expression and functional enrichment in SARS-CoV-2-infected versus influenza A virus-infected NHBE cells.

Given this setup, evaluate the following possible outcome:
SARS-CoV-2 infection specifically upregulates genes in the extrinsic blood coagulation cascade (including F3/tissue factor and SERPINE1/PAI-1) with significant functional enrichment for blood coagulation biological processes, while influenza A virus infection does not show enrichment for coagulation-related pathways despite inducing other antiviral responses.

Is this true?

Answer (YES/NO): NO